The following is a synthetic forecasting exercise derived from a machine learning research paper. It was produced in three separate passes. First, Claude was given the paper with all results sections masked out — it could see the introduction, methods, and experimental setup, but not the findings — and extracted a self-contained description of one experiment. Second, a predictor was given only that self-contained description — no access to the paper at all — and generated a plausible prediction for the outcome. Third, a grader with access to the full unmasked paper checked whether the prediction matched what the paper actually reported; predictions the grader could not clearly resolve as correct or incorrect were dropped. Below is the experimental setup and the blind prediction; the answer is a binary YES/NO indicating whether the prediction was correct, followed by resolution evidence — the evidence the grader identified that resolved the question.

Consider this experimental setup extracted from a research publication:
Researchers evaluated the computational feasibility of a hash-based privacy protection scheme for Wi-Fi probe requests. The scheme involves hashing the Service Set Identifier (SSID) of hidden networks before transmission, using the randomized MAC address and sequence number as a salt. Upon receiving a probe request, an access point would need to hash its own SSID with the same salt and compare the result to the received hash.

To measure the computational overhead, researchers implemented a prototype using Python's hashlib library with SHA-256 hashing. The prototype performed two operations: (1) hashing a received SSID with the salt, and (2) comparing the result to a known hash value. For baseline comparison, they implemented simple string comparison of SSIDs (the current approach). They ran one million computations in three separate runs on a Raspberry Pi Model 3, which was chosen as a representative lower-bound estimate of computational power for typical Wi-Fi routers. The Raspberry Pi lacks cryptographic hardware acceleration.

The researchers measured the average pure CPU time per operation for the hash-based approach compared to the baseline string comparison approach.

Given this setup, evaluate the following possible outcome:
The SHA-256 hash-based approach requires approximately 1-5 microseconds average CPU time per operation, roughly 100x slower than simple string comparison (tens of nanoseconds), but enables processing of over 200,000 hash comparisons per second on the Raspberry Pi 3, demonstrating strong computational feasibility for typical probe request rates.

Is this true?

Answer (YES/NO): NO